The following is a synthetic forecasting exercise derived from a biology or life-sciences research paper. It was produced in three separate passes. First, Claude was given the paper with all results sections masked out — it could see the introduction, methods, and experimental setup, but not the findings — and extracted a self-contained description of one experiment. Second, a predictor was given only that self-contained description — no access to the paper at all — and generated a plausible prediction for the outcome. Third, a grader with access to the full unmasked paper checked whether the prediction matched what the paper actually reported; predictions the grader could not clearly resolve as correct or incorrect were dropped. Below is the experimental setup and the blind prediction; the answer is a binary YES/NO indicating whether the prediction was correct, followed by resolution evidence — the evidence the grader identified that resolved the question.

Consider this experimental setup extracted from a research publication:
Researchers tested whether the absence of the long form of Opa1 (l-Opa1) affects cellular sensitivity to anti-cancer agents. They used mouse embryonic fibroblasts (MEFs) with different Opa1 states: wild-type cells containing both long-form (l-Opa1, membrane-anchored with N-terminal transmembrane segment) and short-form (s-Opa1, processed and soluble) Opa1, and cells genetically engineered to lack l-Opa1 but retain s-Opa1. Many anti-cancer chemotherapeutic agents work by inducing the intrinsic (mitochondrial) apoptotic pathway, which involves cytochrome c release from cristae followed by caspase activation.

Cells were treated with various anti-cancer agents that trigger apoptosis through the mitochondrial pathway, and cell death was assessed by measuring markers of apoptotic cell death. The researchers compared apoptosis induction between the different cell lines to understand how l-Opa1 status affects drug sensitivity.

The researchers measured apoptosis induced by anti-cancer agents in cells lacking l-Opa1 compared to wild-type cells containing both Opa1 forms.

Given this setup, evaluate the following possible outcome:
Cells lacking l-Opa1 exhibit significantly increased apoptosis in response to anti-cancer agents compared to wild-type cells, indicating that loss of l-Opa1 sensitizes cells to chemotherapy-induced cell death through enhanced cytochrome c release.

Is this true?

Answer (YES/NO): NO